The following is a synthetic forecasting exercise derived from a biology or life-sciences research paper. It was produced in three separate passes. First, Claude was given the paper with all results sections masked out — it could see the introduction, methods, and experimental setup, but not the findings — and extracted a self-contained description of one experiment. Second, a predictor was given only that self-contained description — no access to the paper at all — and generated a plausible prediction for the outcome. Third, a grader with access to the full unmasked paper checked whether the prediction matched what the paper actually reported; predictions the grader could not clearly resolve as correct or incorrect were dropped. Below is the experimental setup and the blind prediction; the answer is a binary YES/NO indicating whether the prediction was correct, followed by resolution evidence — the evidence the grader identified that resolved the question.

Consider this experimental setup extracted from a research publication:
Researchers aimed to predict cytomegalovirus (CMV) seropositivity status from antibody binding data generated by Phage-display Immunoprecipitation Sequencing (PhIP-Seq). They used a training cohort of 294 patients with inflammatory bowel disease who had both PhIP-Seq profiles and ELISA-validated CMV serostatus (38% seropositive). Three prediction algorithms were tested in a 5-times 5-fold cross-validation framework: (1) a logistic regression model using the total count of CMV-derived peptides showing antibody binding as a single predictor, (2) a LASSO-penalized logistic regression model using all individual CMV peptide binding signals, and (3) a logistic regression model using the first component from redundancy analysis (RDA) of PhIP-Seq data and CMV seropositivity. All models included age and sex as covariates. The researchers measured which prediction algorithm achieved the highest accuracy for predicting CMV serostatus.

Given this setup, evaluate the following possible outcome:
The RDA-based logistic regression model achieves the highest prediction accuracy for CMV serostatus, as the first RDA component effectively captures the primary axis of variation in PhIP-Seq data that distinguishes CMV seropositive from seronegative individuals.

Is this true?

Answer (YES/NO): NO